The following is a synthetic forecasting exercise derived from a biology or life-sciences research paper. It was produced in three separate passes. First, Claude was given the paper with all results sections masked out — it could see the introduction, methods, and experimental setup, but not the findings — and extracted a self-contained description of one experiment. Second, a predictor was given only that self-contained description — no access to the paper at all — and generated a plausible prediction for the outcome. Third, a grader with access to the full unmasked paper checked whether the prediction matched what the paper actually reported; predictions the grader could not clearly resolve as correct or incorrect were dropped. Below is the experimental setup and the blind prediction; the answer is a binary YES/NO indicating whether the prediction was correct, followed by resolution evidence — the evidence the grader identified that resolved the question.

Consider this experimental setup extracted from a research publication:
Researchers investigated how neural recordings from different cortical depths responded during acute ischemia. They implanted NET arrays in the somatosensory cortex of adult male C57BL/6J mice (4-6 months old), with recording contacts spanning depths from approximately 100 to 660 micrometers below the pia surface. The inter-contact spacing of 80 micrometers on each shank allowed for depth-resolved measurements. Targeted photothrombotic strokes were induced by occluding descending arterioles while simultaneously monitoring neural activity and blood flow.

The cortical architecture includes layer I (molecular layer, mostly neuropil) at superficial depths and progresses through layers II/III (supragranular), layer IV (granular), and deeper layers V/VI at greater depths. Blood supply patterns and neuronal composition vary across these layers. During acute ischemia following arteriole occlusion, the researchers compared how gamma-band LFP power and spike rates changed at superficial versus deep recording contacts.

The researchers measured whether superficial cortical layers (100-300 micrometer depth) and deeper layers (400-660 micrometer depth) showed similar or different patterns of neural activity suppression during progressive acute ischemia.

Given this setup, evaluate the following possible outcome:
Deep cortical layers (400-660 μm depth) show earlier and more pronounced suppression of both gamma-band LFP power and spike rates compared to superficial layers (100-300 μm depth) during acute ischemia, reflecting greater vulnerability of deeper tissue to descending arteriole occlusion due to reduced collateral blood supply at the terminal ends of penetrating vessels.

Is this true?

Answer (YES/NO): NO